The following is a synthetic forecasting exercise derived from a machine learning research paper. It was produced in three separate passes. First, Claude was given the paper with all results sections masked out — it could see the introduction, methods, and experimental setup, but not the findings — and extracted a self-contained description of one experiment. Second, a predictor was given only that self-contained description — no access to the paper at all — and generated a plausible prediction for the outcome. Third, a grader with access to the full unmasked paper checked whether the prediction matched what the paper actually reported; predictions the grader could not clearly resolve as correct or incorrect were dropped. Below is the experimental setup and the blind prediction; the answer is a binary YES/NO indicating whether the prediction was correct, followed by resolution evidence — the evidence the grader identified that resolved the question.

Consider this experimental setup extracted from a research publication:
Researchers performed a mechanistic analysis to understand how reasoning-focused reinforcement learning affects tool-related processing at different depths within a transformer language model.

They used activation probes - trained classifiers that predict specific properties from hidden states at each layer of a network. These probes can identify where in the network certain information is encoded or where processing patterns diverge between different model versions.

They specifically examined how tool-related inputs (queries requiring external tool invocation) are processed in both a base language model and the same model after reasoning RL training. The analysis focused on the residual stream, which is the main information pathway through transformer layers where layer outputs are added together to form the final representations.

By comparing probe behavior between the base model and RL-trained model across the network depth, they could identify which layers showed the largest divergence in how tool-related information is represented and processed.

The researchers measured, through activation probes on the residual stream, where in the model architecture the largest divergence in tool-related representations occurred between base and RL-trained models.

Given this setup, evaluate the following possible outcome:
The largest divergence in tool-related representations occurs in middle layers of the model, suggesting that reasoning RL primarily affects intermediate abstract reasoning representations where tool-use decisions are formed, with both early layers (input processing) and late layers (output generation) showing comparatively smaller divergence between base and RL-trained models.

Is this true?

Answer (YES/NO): NO